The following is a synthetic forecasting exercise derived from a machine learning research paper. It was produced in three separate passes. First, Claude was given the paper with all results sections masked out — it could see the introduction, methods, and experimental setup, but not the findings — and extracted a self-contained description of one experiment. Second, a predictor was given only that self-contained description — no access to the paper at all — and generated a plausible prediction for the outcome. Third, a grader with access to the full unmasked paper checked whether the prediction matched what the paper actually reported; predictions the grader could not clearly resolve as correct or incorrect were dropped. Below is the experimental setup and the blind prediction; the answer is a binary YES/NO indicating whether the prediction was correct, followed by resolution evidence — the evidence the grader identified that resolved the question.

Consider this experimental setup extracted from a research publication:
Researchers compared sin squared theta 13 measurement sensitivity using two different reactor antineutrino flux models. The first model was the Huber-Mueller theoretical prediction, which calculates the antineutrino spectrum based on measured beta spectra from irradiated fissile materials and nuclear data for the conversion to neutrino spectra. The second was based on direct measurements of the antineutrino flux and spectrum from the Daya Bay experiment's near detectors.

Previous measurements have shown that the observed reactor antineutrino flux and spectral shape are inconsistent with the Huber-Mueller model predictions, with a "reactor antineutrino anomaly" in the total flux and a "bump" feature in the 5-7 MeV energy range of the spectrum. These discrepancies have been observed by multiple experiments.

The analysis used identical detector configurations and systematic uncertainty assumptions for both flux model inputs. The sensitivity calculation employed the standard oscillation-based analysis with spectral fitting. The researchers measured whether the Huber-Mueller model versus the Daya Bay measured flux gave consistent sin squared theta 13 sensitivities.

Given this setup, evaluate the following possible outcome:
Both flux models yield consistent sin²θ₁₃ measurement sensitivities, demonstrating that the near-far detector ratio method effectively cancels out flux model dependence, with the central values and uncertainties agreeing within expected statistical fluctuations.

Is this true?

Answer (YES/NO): NO